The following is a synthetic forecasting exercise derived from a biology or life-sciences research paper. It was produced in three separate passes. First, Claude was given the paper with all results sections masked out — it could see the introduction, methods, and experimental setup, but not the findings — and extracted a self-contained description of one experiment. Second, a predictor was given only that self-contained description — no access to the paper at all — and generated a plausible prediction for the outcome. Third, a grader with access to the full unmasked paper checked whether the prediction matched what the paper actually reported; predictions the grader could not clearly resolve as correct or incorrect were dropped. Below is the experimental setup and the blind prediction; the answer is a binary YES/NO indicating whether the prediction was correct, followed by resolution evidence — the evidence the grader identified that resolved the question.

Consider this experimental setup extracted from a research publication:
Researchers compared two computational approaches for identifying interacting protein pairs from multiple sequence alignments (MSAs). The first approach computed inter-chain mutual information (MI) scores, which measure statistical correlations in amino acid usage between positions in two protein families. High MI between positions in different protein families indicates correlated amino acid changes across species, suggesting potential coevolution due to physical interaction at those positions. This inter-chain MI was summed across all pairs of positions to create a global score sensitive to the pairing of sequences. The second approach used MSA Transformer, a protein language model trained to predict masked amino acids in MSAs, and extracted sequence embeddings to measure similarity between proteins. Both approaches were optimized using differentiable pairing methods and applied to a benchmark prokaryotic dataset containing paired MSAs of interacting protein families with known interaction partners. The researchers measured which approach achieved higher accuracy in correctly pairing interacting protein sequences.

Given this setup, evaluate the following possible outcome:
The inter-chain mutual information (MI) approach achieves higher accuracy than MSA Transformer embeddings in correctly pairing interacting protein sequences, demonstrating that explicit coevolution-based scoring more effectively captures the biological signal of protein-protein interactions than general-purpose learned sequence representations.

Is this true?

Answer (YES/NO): NO